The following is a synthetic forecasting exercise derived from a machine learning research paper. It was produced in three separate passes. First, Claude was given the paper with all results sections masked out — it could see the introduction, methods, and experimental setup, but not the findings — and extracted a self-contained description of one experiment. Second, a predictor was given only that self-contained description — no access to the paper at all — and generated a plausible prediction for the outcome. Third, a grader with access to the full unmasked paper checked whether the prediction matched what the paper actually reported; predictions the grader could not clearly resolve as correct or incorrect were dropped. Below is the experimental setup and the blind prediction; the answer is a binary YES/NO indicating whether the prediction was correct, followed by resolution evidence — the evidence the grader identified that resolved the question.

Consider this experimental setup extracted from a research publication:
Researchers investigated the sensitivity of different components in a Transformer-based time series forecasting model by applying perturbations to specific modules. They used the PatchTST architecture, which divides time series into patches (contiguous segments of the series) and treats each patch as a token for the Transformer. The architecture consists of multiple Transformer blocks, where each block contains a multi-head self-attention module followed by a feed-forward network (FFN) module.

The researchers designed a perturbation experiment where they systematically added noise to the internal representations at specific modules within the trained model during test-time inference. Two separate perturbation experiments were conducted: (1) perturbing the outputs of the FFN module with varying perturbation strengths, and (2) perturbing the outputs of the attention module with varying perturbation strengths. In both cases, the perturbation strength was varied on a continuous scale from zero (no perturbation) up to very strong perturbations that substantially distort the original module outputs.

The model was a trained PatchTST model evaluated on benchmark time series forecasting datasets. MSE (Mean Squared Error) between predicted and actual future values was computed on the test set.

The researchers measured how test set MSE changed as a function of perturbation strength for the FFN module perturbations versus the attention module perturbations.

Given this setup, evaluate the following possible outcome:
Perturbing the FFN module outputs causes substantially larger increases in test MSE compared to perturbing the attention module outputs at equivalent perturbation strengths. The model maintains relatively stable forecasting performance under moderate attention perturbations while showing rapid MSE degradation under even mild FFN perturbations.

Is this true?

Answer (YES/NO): YES